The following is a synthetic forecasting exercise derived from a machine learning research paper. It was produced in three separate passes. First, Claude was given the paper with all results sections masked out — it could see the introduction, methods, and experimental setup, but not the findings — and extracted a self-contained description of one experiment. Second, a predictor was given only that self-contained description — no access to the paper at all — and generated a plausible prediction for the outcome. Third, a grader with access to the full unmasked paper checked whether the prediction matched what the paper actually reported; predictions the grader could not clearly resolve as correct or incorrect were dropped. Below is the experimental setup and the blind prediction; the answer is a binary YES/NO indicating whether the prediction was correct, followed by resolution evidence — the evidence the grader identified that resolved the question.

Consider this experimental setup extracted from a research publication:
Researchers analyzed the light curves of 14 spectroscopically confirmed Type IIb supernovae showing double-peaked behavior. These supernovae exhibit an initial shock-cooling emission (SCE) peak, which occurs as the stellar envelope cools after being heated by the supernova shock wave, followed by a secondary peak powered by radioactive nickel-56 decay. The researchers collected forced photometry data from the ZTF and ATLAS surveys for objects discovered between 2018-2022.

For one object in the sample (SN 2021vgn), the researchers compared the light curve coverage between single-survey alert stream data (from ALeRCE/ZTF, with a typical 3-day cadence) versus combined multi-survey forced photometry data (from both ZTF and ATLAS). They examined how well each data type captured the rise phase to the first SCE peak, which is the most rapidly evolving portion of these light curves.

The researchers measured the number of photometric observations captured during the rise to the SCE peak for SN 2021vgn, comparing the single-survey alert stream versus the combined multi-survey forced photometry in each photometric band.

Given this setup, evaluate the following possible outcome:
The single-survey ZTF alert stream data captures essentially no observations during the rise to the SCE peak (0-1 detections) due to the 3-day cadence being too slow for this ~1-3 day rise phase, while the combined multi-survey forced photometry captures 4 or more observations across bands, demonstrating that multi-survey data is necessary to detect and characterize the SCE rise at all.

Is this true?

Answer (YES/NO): NO